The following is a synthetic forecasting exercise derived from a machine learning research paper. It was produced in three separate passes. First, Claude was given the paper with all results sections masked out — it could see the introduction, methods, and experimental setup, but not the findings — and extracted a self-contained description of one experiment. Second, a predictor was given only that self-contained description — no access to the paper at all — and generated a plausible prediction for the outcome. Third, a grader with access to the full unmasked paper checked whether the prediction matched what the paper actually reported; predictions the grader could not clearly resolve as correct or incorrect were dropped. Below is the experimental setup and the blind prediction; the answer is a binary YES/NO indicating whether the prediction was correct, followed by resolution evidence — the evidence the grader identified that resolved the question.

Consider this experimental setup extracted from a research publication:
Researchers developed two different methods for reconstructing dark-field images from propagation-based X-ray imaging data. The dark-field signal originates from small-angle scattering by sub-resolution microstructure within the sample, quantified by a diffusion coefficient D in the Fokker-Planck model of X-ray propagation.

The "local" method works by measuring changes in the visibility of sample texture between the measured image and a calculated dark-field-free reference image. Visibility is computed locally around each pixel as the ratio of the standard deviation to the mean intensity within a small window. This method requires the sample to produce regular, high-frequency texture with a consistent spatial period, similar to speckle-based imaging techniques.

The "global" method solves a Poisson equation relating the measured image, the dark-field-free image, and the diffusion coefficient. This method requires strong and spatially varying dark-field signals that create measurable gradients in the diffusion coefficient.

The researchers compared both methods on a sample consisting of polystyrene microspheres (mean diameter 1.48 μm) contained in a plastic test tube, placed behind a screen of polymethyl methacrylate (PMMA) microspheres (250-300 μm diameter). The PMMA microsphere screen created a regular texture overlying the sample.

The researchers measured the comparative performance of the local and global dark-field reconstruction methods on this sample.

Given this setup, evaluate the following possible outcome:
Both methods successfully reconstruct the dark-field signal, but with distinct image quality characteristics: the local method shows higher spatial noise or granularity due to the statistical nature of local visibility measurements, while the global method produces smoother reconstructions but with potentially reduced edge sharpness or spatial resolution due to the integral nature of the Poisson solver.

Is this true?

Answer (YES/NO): NO